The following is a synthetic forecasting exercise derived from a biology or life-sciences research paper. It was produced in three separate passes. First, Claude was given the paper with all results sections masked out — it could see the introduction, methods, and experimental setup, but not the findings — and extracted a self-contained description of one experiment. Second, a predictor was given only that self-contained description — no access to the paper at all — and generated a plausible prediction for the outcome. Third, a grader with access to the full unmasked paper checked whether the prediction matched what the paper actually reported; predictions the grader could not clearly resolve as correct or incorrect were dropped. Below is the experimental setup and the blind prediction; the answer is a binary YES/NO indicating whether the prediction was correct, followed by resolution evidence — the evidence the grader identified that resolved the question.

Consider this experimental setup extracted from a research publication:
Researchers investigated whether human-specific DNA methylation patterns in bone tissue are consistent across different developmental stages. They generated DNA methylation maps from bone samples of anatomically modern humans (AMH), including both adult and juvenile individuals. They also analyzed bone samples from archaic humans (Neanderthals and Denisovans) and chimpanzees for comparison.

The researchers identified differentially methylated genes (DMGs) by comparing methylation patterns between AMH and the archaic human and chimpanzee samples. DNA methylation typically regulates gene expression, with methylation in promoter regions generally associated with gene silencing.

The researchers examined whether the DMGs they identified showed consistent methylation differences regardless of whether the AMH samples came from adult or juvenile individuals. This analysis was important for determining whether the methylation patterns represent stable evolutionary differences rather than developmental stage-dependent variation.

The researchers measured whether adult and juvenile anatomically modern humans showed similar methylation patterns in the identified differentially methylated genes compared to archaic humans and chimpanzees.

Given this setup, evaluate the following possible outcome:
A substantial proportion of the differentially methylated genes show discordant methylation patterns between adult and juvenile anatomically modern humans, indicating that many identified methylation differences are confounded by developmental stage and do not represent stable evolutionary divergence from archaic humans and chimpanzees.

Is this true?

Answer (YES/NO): NO